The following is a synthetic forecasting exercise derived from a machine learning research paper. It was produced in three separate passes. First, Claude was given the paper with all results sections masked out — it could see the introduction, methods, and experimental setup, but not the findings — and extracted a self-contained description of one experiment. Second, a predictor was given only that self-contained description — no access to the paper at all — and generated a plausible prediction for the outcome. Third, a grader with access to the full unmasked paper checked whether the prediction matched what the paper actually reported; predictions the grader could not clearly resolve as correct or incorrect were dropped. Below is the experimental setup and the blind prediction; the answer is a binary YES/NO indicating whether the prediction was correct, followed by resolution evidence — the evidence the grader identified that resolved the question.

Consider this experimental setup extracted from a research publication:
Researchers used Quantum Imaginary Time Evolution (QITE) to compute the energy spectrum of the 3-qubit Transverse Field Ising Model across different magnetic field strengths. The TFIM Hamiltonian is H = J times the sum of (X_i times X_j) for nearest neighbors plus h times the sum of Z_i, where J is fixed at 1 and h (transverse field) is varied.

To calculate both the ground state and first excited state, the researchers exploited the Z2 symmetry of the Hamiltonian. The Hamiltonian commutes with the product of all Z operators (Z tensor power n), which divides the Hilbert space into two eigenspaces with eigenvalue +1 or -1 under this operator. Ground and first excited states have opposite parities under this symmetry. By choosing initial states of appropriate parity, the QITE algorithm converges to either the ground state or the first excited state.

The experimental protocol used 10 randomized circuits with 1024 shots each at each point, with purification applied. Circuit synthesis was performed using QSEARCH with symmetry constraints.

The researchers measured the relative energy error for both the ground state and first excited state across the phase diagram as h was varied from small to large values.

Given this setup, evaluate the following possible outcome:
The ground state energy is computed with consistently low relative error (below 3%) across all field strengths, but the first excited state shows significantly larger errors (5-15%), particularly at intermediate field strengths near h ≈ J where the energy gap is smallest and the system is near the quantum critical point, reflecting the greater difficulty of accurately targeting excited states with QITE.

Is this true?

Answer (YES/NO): NO